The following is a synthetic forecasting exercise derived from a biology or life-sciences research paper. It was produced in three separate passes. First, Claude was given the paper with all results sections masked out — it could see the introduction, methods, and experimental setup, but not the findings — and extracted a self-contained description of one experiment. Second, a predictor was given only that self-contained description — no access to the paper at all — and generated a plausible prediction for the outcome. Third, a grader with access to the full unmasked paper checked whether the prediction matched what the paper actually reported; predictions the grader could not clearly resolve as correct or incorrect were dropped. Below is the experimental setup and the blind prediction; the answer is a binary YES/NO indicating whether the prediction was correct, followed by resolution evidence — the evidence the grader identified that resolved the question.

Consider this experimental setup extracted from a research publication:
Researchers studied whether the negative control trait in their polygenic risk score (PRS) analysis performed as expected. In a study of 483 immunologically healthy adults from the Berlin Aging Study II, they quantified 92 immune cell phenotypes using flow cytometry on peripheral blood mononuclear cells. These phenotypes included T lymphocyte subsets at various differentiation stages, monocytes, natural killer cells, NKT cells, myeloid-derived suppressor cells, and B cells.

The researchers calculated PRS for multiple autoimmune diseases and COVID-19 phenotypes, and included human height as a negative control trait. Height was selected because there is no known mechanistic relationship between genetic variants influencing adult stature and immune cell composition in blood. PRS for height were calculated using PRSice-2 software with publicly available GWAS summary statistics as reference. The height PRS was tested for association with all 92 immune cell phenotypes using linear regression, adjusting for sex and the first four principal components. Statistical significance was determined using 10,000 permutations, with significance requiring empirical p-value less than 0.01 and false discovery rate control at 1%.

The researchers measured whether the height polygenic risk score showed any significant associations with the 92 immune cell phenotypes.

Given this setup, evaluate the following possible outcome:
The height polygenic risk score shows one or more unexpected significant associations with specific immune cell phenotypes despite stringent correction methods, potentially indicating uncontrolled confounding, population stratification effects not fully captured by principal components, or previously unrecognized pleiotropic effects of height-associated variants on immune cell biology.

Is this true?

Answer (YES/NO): NO